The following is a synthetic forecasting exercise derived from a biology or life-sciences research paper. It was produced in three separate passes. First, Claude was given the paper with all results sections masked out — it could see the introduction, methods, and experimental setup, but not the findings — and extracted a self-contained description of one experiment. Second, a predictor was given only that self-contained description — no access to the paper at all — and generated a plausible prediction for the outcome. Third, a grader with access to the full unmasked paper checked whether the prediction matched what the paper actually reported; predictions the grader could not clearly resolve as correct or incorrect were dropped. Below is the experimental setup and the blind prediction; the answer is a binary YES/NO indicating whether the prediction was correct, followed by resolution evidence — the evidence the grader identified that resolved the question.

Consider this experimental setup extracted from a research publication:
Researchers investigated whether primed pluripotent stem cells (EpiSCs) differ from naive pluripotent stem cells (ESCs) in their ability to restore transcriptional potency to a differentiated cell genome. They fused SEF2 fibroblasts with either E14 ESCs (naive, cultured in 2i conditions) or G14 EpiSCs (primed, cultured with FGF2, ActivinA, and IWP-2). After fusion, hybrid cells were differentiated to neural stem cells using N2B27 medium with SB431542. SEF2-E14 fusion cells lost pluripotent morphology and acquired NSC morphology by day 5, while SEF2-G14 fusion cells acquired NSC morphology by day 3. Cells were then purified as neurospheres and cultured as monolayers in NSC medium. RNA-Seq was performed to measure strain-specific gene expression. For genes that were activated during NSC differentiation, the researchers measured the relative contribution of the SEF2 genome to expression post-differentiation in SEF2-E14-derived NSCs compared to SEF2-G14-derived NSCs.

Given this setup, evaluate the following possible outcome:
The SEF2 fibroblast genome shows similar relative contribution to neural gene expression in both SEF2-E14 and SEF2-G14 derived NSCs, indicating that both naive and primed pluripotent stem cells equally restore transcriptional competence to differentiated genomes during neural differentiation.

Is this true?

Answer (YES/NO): NO